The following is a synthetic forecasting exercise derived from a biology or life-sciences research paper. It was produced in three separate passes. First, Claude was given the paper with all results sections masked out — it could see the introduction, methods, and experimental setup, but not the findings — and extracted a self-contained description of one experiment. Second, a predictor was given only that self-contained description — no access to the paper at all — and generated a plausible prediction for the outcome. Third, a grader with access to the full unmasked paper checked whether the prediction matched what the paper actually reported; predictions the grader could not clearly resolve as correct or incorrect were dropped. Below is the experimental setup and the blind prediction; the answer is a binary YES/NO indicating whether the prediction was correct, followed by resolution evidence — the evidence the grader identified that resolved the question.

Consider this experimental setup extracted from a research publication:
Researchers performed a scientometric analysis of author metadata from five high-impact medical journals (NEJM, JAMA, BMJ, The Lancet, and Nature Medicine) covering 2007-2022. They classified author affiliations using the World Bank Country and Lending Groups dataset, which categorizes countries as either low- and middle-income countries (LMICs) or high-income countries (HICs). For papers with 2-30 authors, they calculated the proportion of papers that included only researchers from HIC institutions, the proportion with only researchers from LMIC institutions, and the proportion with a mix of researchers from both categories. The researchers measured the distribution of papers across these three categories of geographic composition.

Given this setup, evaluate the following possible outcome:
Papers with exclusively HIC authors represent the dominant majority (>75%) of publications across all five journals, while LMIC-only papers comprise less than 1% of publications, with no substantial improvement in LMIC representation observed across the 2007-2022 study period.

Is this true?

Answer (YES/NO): NO